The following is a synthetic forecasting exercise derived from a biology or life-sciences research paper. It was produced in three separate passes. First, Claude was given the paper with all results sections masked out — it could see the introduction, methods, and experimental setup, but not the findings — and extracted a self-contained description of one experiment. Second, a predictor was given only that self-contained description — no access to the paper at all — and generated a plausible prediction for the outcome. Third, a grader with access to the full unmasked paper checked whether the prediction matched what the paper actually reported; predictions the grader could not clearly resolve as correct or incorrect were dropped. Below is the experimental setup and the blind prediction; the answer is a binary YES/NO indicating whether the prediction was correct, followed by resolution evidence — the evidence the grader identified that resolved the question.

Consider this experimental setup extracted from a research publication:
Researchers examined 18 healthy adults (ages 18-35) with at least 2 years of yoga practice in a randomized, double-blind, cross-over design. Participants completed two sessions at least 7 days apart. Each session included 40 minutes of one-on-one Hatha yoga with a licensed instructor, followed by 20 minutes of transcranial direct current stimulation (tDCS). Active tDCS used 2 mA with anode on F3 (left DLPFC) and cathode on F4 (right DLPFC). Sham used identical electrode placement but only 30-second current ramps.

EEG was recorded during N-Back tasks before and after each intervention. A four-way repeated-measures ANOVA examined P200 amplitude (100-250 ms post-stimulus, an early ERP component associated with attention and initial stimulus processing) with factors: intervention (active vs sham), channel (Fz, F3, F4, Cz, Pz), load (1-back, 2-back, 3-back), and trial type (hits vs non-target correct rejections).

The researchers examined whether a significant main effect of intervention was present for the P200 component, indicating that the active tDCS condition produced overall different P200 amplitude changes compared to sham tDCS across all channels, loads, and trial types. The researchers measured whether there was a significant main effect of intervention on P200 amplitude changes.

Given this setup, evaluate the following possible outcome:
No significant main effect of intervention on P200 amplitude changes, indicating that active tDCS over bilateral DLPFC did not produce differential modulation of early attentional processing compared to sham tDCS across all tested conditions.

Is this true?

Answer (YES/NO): YES